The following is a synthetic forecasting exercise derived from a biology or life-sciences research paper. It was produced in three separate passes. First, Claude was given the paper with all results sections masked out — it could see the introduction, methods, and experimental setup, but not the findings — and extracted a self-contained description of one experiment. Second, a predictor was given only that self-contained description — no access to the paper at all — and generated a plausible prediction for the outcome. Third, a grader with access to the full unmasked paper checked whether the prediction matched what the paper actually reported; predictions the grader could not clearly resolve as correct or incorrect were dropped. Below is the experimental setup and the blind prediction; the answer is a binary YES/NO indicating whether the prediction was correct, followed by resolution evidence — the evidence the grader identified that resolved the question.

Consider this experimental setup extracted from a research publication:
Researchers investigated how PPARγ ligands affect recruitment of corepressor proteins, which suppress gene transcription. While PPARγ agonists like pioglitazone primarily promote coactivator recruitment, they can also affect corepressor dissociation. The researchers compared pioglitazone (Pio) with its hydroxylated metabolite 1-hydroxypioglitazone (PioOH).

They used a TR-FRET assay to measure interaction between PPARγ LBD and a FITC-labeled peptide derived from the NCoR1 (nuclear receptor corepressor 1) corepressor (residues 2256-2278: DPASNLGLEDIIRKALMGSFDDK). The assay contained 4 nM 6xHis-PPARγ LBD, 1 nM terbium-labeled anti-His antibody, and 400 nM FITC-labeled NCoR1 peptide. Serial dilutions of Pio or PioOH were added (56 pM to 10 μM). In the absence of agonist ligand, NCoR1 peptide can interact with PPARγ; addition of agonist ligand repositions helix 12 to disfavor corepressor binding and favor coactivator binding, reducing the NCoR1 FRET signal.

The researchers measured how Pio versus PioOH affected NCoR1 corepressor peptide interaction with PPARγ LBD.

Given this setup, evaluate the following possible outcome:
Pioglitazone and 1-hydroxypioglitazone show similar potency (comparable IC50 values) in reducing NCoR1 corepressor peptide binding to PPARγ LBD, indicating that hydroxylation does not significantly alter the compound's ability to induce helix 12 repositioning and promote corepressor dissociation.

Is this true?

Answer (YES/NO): NO